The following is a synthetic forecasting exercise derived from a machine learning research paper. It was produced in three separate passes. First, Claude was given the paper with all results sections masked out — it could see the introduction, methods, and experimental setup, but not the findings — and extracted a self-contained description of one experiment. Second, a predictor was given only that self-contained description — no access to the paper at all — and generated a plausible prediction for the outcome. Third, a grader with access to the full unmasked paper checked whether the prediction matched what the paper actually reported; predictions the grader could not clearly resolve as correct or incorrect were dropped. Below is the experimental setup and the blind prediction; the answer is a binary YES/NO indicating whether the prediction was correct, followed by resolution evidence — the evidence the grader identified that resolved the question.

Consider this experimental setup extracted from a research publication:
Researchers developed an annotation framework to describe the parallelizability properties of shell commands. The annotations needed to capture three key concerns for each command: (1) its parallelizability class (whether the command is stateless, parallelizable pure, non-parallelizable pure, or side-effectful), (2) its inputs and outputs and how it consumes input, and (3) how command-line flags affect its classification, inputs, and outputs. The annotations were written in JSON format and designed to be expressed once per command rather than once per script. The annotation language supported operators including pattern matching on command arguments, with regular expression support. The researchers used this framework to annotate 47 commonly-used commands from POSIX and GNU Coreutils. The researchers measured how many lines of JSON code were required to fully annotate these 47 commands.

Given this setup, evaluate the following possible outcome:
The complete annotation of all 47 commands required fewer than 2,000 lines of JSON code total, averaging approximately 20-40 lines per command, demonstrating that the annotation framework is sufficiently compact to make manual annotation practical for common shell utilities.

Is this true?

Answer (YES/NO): NO